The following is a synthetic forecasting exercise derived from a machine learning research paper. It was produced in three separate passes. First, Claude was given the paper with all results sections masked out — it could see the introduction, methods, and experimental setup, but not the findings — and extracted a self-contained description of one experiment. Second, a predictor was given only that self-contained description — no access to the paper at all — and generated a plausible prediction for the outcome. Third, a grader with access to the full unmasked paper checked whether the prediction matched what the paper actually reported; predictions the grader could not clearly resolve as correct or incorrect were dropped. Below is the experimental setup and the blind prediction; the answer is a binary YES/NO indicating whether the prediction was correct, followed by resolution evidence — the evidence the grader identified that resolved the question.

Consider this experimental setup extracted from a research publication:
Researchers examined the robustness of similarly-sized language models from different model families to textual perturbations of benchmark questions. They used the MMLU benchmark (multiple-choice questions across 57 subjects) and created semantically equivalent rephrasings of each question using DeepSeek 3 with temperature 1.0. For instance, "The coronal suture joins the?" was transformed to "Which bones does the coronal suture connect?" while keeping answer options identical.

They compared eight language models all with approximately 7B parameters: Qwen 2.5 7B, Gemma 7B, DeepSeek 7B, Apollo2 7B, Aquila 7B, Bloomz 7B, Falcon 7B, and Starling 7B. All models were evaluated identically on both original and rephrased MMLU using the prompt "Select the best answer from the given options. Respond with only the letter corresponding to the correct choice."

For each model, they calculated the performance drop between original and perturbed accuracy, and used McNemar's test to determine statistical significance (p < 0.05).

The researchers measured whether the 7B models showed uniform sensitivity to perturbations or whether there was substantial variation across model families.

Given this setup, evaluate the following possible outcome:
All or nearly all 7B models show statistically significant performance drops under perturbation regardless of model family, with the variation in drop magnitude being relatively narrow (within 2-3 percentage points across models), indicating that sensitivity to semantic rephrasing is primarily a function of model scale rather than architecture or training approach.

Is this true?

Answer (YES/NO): NO